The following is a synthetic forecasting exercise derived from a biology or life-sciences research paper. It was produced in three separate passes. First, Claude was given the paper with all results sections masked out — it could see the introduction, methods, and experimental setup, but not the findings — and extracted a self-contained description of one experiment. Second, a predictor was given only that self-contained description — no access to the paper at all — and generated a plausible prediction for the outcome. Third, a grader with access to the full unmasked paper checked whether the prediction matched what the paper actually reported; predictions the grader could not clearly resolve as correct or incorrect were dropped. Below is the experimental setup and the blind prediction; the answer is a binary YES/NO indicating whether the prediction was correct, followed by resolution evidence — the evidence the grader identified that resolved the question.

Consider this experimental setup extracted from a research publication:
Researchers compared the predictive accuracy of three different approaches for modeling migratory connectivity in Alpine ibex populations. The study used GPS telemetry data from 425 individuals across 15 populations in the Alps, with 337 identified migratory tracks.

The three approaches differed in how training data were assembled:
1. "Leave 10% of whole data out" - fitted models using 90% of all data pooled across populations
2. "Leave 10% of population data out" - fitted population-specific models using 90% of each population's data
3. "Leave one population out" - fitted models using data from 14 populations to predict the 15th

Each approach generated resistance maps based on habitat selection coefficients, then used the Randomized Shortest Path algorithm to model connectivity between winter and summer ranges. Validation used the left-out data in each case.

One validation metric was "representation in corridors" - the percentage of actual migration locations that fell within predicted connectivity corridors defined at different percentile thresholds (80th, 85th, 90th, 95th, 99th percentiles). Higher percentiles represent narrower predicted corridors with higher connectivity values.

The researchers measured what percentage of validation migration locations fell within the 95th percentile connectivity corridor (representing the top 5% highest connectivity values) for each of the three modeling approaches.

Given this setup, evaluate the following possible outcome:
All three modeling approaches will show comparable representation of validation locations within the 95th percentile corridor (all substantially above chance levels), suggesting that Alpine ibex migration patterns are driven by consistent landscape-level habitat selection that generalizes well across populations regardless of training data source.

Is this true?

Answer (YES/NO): YES